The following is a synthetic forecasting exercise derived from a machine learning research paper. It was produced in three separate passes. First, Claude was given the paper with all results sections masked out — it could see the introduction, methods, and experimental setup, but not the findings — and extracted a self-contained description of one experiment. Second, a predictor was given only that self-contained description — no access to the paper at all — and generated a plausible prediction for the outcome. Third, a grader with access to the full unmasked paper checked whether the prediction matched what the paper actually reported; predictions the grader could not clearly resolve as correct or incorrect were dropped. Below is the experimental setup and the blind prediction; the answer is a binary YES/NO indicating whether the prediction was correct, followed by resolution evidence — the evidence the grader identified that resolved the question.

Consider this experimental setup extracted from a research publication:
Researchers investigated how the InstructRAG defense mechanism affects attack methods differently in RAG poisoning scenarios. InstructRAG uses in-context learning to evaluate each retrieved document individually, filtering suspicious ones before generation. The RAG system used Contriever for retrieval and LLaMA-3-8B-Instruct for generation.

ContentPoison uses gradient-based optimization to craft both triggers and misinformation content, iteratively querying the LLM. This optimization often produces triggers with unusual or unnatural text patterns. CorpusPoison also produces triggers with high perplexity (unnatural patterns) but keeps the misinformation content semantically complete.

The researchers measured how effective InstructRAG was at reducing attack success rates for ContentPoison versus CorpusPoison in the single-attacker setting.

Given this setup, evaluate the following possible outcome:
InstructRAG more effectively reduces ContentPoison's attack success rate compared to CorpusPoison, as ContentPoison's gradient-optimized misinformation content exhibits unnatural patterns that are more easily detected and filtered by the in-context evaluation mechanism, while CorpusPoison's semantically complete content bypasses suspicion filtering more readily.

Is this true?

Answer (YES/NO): NO